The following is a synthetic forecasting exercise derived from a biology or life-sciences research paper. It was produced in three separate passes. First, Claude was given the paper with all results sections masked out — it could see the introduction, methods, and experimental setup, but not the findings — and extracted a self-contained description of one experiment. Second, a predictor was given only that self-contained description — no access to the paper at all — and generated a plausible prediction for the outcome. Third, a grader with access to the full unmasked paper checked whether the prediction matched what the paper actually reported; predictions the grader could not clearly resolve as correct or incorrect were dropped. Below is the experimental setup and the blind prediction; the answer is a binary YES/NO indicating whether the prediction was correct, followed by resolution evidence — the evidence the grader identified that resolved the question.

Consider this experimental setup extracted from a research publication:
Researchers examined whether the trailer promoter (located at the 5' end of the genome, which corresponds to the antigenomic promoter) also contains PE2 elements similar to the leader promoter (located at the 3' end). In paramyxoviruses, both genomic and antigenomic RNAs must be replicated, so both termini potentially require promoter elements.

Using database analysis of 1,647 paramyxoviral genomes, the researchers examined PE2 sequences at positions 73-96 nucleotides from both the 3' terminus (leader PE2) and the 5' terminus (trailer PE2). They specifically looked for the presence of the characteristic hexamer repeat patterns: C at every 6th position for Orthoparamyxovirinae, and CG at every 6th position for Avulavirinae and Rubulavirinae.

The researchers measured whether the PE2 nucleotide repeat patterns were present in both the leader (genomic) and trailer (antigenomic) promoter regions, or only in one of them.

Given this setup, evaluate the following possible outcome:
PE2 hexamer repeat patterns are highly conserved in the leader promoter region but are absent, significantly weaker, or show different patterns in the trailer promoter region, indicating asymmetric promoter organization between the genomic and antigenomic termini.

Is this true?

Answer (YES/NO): NO